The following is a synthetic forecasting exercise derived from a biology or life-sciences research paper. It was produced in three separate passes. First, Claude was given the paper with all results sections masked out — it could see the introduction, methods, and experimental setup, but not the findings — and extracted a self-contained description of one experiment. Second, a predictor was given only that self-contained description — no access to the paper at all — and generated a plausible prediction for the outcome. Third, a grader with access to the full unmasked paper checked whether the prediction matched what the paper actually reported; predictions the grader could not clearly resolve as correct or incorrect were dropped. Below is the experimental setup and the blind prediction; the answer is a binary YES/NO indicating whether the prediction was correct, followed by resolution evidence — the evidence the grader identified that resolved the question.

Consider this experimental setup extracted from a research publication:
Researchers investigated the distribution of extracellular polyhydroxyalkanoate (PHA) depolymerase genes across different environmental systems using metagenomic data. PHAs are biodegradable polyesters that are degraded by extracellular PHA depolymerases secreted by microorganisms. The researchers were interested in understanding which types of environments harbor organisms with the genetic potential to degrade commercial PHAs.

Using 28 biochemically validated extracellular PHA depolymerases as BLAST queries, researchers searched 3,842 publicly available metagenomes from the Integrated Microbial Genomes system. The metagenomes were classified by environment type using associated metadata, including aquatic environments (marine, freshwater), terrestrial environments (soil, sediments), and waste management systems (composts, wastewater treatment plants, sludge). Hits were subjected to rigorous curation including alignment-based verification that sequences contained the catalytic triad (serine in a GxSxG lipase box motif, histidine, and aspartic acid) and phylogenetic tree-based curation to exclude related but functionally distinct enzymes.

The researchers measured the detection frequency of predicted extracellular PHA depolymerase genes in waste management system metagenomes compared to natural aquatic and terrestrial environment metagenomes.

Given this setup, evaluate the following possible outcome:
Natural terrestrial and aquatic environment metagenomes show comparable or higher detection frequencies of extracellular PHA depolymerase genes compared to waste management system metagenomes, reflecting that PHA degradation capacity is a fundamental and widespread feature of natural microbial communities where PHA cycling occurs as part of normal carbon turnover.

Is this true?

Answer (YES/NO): NO